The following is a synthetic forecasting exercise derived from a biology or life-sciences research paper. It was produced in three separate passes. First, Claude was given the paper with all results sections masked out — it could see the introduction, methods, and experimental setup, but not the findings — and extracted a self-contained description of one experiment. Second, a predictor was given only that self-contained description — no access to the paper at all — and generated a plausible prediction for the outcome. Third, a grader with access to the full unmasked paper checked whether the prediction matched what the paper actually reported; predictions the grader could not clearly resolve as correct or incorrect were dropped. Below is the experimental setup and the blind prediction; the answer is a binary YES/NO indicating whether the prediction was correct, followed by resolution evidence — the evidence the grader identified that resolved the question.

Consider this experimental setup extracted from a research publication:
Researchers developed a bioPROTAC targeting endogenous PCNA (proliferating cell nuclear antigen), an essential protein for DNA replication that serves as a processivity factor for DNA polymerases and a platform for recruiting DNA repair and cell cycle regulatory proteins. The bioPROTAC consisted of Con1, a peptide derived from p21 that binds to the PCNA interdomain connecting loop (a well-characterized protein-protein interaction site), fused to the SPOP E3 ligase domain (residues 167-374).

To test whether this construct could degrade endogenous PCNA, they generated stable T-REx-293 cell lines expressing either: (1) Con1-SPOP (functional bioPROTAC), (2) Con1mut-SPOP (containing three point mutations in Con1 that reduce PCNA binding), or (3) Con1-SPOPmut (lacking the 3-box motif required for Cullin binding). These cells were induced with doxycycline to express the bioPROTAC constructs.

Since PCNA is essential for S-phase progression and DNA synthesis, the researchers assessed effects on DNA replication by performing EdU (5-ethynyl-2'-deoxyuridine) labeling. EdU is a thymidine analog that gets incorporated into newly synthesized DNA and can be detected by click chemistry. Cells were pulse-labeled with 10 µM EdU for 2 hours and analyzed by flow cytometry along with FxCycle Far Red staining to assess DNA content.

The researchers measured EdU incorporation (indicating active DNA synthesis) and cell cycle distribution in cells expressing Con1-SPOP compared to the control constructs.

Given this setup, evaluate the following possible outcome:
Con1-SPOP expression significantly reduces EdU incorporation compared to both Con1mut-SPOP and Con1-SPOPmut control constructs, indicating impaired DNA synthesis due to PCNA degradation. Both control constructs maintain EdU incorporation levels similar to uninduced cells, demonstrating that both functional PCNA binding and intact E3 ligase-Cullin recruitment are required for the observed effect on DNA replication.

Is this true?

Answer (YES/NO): NO